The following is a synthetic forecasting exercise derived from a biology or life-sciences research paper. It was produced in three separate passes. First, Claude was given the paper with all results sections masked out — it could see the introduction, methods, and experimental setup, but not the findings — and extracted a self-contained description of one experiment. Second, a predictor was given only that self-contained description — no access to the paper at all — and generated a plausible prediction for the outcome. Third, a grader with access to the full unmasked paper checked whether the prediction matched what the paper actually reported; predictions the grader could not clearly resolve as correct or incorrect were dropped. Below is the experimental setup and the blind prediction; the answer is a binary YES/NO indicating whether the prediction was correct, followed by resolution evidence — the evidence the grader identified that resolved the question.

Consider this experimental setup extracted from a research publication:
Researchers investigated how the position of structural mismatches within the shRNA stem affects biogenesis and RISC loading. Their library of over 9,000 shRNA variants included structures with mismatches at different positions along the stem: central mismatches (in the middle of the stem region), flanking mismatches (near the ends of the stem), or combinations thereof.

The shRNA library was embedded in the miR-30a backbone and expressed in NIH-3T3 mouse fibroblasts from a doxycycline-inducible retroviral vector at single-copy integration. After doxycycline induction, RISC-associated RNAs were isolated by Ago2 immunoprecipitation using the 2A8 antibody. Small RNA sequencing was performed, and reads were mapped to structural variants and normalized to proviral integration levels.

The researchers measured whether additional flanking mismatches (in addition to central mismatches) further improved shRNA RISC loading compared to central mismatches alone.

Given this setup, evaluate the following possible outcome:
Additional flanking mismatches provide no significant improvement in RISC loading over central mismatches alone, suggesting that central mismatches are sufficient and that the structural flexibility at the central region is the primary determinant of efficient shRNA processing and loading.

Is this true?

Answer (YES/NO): NO